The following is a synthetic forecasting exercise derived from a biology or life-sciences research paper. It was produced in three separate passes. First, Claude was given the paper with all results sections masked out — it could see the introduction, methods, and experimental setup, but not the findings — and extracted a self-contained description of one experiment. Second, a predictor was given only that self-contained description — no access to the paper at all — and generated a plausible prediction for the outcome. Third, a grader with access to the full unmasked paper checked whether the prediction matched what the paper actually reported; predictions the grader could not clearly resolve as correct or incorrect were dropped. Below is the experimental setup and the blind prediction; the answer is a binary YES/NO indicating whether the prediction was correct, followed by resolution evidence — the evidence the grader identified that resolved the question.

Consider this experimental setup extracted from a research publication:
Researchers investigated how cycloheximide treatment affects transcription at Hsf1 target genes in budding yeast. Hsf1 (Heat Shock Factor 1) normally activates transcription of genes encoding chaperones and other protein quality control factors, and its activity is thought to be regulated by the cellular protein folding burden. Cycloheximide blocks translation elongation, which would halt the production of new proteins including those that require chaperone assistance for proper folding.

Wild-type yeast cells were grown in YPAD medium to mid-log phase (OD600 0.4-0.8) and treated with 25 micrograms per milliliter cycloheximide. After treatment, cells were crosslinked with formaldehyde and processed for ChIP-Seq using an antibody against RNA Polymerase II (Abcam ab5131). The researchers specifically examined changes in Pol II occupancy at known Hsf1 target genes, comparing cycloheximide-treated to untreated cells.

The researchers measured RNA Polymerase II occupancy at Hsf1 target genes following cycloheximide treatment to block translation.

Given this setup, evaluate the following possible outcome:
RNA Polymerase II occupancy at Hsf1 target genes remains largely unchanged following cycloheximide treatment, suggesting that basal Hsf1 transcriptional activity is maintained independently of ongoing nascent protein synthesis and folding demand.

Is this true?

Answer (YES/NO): NO